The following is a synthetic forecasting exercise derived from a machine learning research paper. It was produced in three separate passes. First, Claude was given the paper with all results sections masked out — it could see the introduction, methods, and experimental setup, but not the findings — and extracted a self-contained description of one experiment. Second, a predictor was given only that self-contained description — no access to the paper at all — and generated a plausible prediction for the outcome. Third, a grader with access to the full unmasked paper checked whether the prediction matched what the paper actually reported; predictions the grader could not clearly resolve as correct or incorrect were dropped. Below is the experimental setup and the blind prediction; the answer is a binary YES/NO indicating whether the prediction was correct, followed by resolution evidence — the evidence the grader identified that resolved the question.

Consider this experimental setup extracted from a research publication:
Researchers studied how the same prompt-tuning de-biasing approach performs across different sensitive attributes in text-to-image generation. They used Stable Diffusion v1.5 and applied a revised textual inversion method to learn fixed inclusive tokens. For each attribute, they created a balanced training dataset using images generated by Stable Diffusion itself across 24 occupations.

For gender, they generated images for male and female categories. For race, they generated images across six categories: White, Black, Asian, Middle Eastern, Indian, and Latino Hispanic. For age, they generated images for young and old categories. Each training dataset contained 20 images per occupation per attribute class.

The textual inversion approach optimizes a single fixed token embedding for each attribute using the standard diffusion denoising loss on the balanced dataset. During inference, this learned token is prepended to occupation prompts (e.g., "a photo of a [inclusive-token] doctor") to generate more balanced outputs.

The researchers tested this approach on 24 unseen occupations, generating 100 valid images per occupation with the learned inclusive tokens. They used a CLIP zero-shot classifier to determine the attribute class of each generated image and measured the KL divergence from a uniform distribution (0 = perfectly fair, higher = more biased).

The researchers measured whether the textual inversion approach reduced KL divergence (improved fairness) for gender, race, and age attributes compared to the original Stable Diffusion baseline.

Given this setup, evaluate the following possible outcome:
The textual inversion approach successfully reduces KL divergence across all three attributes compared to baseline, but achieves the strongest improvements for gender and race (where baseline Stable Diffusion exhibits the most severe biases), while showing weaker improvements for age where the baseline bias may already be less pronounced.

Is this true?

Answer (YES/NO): NO